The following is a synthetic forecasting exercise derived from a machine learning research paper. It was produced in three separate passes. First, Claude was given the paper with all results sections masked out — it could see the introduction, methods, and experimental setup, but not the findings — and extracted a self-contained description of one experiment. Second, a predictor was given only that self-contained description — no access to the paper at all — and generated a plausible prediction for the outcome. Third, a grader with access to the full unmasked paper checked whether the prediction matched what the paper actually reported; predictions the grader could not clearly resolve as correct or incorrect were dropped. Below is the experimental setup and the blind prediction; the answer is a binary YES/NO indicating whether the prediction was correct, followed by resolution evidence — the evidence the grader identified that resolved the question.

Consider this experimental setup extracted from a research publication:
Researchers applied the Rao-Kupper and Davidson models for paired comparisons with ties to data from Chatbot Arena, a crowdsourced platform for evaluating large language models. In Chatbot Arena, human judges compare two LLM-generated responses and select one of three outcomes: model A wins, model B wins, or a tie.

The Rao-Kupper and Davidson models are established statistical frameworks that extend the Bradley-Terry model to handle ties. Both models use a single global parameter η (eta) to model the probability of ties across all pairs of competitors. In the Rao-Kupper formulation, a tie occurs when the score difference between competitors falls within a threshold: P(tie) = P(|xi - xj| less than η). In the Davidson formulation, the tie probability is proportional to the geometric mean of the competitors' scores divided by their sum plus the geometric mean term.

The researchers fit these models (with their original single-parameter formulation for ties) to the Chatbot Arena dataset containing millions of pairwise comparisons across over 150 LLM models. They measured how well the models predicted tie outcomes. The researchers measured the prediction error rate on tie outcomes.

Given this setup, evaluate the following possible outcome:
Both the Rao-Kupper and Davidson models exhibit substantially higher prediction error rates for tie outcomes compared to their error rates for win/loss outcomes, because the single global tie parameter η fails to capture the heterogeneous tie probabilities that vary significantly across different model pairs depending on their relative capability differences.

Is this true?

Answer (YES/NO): YES